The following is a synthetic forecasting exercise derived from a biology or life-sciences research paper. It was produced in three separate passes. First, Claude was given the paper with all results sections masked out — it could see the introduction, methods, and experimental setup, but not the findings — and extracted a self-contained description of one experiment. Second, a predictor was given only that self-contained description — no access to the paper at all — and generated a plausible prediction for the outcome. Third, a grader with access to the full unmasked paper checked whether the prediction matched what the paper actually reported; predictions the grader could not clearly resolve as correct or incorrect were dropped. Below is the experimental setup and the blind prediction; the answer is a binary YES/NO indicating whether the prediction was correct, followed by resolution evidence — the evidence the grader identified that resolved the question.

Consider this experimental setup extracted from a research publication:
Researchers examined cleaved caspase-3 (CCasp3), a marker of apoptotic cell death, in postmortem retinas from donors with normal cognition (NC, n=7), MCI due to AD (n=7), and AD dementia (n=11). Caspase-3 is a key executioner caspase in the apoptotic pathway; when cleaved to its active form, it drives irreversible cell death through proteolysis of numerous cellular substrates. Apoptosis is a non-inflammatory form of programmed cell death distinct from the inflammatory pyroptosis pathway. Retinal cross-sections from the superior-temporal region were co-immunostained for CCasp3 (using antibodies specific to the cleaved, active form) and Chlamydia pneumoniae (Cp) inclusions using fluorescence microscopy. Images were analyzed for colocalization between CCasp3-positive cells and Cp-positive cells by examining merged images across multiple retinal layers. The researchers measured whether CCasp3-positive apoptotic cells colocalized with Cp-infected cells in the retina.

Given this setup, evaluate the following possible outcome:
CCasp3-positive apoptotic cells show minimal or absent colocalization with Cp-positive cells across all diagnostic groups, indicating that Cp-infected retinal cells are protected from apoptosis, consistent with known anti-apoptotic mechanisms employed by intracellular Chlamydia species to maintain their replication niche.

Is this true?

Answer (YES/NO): NO